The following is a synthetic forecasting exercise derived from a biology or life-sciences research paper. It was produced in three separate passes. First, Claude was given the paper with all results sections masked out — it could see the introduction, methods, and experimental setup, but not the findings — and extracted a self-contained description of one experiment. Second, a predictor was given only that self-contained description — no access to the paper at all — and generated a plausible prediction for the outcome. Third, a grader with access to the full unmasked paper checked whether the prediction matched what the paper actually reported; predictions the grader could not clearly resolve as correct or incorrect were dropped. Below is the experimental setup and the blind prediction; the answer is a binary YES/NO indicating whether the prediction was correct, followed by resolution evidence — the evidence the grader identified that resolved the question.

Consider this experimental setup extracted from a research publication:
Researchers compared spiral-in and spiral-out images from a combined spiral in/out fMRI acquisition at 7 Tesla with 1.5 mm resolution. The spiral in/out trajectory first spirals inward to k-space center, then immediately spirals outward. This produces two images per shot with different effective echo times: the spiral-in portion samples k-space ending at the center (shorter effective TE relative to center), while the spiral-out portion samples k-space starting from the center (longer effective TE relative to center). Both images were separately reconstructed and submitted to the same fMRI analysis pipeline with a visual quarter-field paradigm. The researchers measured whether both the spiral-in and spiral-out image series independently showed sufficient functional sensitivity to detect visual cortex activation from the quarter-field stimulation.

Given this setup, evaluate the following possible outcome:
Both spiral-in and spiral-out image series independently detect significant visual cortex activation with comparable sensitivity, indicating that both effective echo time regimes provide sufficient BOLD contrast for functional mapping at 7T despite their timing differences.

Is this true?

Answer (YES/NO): NO